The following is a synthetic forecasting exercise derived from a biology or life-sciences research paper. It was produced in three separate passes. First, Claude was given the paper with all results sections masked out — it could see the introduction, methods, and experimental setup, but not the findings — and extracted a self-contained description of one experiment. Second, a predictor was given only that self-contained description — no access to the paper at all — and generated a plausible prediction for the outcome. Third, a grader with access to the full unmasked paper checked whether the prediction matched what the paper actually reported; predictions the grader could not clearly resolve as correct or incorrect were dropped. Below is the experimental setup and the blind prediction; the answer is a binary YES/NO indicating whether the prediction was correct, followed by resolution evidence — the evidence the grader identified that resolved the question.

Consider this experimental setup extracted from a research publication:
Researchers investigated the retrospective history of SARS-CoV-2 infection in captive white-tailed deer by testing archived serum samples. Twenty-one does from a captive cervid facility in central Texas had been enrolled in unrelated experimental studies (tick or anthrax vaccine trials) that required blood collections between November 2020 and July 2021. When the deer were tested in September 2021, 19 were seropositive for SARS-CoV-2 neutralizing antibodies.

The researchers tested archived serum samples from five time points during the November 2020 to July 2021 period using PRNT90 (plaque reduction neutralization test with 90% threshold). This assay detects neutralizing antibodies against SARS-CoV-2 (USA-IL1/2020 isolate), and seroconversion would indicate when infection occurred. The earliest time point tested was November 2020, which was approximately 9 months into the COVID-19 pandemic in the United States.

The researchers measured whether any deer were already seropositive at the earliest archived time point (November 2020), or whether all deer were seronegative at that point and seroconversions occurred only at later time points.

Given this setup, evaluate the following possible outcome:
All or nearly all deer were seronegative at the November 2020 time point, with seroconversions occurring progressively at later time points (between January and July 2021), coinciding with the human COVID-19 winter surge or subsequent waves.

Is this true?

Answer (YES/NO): NO